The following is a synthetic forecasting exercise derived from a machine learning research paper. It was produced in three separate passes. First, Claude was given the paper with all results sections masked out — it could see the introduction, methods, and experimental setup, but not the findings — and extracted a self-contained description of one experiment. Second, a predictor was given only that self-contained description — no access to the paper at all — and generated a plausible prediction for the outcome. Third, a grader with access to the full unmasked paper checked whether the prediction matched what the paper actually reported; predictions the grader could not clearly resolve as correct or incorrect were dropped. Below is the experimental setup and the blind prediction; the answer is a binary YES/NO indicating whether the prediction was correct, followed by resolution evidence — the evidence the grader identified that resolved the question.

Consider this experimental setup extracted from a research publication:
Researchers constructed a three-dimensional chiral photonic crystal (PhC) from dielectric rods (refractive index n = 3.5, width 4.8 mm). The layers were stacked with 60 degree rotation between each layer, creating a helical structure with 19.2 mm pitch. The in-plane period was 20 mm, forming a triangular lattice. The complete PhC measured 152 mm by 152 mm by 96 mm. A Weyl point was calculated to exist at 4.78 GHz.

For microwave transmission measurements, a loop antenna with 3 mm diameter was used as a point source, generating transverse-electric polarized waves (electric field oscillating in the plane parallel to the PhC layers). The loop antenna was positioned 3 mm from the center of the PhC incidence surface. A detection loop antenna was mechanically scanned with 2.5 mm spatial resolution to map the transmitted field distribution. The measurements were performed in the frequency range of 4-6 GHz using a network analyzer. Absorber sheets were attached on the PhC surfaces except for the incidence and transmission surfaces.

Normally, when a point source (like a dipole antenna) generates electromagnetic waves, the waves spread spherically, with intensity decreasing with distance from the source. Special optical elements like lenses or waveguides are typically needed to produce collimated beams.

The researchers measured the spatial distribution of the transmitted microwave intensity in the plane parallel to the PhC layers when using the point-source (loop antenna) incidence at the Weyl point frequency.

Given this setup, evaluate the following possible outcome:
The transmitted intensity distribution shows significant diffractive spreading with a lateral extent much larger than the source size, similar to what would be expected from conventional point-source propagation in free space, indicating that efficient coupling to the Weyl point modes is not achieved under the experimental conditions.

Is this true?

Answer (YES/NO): NO